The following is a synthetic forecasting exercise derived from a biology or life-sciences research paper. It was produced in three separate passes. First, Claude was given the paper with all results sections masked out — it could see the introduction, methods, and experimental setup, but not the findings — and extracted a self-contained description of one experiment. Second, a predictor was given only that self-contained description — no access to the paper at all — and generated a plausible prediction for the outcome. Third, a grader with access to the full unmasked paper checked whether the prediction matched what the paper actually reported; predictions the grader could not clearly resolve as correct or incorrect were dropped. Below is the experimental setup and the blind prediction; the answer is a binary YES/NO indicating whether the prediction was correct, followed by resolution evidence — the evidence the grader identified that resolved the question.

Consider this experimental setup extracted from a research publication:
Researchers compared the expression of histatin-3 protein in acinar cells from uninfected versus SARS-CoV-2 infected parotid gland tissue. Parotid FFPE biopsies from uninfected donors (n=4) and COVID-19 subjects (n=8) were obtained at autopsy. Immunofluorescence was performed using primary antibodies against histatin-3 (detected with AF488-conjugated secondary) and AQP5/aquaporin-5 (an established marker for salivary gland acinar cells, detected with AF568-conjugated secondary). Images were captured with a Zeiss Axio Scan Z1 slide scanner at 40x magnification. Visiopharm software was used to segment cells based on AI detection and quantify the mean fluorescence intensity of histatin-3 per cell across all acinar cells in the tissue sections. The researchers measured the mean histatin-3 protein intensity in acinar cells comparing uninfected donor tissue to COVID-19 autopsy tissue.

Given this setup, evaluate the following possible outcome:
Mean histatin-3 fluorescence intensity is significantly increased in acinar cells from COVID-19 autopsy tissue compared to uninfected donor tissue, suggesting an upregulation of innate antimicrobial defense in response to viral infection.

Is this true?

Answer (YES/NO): NO